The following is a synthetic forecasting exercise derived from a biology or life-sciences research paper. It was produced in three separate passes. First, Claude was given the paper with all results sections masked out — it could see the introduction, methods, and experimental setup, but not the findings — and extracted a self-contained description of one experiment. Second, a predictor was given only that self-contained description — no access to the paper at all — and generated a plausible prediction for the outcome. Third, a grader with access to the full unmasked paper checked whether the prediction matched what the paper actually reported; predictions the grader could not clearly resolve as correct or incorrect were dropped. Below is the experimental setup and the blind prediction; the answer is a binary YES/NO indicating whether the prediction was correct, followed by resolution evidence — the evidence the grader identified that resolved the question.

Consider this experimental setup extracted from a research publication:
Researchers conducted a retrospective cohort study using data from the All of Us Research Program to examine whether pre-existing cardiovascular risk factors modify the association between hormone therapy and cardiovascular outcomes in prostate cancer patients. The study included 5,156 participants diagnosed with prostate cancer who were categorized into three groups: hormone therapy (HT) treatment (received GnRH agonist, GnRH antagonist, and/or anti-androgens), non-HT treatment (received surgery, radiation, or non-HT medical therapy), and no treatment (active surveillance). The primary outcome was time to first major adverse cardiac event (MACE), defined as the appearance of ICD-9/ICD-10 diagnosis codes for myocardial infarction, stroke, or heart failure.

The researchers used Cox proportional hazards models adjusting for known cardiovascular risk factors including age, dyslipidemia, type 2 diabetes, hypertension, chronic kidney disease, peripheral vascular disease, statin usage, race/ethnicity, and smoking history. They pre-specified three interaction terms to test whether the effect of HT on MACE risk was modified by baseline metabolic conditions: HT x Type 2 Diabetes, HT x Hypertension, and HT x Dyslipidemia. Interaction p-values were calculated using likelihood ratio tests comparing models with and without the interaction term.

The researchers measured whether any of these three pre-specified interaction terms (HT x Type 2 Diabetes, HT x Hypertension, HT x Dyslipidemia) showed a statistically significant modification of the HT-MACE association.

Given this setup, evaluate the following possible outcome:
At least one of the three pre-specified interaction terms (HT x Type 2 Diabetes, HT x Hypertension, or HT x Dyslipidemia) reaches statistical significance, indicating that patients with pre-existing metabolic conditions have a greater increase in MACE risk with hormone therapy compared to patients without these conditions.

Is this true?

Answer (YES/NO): YES